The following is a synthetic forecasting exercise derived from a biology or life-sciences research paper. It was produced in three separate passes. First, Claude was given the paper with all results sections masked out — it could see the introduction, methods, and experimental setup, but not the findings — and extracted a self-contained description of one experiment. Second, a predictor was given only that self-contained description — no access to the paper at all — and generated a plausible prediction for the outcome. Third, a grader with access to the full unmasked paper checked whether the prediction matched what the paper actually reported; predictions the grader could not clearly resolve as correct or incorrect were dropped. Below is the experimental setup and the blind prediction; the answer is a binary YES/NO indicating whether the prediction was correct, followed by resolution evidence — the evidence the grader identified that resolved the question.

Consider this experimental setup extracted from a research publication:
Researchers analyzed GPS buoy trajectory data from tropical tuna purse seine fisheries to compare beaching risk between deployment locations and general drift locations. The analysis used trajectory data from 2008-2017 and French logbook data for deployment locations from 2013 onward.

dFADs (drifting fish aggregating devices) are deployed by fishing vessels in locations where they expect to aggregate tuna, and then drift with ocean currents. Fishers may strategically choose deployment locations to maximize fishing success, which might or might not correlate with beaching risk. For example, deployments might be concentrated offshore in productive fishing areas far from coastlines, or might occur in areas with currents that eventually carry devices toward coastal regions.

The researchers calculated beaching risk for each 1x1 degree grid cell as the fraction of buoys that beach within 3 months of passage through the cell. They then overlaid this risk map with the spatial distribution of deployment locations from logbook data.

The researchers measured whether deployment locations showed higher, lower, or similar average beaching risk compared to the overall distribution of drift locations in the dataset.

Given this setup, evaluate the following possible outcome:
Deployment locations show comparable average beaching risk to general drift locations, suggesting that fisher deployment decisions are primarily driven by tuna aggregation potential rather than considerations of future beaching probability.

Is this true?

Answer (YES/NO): NO